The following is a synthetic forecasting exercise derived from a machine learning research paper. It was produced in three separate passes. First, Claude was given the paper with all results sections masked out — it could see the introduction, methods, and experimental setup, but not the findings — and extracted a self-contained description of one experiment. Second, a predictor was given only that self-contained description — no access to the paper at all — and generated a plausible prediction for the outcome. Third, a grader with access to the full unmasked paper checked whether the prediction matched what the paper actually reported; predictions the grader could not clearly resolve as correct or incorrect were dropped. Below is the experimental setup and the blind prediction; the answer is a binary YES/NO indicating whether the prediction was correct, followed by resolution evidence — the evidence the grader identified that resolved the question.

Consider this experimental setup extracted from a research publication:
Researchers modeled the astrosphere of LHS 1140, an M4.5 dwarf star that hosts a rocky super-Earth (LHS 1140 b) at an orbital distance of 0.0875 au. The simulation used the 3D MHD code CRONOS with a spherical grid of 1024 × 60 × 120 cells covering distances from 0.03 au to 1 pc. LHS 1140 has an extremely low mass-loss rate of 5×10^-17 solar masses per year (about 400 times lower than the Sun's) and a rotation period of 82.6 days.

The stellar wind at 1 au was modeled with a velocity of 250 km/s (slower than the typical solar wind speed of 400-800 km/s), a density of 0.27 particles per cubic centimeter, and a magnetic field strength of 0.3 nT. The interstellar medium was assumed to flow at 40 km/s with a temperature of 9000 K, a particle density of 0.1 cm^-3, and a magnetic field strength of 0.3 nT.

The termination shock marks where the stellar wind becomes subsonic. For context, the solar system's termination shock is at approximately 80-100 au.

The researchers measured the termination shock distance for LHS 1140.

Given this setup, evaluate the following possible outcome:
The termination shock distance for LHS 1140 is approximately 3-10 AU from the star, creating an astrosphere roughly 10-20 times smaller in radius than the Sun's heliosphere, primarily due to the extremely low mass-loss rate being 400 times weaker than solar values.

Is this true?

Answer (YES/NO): YES